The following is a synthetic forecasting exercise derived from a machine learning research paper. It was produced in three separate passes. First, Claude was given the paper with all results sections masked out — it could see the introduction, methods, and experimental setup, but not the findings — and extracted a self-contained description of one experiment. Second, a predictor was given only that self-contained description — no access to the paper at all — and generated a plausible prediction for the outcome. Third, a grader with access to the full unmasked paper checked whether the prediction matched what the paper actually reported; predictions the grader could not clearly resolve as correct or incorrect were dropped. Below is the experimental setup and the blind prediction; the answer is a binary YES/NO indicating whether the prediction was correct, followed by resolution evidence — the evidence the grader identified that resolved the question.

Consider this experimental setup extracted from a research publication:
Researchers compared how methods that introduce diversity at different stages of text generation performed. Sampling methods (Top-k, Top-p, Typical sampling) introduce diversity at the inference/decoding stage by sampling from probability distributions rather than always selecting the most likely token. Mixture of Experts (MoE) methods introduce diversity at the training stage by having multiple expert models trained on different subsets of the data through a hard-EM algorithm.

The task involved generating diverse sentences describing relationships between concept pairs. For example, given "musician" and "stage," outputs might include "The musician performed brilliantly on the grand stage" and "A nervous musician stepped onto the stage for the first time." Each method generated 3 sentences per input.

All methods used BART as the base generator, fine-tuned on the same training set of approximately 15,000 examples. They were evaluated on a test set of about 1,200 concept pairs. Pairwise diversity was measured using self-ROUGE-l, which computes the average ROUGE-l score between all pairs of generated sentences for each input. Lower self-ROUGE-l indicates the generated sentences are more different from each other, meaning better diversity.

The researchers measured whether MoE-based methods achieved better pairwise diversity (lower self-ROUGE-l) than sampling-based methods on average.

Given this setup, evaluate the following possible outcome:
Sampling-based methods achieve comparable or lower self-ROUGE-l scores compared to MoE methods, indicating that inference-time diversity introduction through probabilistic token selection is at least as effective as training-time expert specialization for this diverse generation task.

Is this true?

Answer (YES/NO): NO